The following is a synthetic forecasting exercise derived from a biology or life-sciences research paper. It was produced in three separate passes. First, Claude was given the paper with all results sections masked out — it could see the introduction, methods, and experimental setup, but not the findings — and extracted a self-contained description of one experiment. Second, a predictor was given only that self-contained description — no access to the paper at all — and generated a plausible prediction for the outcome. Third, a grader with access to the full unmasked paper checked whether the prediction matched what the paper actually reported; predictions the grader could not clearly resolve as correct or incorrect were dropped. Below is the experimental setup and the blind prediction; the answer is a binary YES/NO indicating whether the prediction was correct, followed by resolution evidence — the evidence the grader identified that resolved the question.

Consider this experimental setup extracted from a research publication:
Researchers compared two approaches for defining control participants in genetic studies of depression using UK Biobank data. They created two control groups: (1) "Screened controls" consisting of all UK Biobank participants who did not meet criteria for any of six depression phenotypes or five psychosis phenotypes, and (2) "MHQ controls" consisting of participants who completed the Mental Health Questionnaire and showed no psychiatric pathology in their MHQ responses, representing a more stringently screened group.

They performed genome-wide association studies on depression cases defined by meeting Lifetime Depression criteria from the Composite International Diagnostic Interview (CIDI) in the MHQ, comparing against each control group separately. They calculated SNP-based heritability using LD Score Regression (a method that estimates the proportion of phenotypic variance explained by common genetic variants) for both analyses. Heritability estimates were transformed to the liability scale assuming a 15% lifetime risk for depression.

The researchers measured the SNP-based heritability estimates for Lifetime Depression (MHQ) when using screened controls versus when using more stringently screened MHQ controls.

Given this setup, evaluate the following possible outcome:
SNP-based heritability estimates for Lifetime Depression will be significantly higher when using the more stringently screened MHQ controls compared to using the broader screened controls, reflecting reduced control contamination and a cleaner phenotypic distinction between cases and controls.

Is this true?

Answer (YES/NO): NO